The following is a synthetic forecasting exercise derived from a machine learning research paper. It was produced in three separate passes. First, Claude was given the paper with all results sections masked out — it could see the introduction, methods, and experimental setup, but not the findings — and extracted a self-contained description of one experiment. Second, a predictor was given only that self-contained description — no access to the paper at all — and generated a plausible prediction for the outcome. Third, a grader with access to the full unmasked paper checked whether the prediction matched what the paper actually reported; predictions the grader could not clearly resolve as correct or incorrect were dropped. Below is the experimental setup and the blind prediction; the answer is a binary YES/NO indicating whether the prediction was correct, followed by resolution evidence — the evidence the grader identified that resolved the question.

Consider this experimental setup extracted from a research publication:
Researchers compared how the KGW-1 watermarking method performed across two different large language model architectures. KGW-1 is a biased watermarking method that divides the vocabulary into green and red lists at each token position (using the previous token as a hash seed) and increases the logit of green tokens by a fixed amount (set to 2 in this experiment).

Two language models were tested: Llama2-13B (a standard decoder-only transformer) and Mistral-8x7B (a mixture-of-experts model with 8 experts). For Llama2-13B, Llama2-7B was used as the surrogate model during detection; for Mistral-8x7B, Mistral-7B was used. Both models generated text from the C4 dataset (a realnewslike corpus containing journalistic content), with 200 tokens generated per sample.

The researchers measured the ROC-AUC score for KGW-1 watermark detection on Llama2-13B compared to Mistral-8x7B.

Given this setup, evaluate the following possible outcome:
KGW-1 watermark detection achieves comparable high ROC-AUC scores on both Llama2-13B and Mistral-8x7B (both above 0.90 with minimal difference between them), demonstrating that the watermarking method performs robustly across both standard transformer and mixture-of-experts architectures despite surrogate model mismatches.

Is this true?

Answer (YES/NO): YES